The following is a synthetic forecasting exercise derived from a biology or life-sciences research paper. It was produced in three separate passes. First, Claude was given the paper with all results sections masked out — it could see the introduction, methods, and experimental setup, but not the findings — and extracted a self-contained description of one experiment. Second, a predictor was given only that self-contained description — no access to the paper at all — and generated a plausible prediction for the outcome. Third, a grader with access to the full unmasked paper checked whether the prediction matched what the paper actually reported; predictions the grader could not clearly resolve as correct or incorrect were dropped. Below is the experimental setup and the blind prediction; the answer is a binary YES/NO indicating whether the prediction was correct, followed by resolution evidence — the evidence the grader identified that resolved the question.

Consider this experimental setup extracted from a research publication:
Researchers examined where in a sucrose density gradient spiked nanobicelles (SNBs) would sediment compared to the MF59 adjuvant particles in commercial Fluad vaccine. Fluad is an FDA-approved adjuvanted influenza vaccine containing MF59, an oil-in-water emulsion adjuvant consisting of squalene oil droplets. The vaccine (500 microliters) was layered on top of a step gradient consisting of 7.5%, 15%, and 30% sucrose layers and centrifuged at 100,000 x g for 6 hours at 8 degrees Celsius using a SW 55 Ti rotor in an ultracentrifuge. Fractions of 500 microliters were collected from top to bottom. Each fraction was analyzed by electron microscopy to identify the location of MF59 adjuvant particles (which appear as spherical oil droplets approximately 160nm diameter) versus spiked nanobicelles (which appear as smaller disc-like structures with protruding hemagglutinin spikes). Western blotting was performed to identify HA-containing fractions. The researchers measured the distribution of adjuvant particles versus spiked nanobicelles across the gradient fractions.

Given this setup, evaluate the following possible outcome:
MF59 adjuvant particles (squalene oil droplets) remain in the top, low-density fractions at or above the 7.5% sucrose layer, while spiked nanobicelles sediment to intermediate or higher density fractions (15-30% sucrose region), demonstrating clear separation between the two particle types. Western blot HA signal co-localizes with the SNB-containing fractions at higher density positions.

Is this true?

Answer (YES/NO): YES